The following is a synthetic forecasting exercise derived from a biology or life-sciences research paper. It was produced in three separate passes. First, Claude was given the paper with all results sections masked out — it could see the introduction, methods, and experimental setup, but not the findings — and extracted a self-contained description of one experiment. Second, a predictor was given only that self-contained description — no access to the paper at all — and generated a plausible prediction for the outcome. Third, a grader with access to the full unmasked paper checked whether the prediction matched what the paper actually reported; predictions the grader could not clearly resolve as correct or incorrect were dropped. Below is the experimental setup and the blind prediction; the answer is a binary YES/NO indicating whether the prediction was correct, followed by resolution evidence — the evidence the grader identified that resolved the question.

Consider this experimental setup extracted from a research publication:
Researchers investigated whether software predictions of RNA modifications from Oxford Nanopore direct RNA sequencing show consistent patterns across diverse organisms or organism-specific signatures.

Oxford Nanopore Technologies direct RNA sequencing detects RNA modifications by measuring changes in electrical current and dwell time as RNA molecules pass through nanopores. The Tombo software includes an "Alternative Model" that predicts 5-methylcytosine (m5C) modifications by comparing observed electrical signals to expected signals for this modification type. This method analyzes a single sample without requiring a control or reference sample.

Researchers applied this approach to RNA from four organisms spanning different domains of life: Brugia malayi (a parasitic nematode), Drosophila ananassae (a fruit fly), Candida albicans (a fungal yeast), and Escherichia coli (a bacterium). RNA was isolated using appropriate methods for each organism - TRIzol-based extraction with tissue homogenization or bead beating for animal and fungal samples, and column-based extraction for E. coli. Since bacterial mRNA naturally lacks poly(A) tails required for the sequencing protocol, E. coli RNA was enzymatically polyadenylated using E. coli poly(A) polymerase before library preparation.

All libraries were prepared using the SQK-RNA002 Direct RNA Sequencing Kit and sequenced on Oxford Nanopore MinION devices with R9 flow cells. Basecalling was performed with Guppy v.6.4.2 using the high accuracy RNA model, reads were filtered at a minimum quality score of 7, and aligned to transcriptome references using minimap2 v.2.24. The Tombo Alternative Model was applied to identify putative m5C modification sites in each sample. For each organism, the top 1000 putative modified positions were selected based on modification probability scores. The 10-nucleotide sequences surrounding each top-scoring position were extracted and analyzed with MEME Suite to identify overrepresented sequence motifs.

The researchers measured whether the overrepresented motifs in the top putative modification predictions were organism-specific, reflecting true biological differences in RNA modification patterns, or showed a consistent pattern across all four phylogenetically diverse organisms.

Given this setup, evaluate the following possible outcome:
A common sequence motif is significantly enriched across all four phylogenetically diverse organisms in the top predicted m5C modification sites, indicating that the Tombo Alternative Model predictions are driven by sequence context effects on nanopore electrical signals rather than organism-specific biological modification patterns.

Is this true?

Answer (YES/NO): YES